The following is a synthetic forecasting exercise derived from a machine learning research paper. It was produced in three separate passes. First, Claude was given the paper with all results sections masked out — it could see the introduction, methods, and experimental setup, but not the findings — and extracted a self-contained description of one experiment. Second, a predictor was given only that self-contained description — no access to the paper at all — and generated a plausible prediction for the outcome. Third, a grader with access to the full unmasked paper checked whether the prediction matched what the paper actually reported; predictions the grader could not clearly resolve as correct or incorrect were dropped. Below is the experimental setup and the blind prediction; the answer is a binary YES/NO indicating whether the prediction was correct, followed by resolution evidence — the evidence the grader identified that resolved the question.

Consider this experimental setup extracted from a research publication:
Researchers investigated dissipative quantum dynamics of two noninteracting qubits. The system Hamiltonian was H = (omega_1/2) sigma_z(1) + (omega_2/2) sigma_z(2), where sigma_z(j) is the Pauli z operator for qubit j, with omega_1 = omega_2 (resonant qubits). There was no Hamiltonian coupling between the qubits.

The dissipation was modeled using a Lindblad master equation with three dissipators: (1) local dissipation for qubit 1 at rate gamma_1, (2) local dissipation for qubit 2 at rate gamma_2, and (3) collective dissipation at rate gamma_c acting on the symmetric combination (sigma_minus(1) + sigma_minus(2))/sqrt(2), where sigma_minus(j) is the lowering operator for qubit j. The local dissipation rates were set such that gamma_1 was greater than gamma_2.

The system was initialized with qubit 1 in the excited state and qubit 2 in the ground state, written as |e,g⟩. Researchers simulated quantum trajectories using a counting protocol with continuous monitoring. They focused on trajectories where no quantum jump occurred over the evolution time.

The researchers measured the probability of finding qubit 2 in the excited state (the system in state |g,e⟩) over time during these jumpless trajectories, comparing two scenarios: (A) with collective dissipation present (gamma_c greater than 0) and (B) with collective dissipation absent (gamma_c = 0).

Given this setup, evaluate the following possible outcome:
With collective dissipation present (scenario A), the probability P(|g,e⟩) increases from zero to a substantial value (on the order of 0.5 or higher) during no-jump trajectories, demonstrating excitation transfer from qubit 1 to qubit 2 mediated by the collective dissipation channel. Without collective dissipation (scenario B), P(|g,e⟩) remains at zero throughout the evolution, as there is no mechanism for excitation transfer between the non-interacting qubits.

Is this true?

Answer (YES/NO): YES